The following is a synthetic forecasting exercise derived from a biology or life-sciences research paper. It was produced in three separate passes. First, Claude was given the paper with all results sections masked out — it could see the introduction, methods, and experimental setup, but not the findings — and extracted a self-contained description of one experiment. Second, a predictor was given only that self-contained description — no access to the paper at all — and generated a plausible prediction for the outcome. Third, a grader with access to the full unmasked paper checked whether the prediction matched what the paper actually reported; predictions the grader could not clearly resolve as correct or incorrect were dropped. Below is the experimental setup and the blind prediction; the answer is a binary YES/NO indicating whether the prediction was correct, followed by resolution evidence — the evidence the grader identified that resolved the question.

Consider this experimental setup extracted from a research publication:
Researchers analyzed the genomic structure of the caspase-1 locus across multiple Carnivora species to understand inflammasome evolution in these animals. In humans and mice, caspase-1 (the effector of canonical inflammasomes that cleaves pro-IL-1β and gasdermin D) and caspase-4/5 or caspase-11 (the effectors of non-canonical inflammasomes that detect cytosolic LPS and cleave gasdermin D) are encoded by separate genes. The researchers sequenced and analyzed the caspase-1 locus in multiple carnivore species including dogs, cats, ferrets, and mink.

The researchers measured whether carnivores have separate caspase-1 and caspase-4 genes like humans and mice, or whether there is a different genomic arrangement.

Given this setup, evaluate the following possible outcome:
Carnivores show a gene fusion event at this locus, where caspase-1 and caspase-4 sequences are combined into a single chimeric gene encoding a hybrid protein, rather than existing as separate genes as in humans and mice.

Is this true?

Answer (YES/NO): YES